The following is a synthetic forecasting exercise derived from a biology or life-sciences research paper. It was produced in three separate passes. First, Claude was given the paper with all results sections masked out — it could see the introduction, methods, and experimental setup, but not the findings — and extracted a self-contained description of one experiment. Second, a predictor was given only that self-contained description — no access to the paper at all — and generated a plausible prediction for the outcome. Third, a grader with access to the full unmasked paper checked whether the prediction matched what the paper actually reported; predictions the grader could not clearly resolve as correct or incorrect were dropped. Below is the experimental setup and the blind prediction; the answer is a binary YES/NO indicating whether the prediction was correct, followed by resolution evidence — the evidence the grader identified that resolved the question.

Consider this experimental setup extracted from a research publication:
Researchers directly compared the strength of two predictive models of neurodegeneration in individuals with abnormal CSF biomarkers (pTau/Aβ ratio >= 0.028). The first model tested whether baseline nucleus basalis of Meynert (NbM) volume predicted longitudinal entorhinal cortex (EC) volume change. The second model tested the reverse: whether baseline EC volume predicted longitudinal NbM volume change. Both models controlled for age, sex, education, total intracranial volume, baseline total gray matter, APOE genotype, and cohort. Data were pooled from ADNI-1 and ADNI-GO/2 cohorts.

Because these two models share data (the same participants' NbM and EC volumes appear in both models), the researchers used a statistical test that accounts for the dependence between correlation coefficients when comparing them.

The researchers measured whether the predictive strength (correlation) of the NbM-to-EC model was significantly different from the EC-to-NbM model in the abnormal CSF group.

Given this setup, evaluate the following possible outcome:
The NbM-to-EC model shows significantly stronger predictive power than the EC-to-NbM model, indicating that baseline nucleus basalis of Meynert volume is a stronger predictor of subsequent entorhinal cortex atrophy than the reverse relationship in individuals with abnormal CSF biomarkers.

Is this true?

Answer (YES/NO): YES